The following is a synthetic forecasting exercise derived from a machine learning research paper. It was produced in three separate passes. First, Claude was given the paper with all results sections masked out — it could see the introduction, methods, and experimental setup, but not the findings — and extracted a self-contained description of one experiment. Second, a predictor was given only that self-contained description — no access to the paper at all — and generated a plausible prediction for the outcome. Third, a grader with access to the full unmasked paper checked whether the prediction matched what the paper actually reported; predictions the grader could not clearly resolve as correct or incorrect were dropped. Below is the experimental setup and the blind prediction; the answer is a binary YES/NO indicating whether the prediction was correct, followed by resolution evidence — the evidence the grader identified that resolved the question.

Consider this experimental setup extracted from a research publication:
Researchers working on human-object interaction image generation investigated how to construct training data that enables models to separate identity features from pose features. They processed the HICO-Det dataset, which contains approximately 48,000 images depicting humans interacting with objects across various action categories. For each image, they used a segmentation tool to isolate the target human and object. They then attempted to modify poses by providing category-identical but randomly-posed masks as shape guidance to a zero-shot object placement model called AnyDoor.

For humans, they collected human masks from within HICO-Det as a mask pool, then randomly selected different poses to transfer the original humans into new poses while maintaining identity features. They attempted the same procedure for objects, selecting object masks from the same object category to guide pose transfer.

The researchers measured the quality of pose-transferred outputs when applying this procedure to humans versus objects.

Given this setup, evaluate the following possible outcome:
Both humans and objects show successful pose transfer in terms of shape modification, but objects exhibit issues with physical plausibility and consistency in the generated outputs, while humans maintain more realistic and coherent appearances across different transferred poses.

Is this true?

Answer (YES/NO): NO